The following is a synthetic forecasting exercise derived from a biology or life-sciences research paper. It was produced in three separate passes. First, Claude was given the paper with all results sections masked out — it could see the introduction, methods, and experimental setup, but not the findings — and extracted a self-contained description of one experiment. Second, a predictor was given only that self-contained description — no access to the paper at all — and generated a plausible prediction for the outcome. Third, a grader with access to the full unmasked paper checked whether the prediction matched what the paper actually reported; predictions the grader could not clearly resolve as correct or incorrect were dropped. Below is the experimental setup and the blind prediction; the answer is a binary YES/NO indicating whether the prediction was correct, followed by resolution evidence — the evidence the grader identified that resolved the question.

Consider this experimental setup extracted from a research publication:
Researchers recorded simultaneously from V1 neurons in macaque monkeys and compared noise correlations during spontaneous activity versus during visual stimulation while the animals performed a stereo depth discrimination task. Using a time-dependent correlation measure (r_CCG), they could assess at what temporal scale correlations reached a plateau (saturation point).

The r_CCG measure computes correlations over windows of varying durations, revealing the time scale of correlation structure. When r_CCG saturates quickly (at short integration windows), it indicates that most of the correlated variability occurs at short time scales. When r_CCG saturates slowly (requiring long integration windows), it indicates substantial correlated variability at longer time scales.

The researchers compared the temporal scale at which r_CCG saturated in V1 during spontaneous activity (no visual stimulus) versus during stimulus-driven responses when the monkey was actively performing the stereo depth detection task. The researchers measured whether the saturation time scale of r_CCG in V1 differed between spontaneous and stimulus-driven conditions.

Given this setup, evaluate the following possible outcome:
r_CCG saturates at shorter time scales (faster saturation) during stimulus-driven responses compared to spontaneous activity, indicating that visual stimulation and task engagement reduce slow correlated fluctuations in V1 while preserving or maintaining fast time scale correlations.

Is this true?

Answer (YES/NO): YES